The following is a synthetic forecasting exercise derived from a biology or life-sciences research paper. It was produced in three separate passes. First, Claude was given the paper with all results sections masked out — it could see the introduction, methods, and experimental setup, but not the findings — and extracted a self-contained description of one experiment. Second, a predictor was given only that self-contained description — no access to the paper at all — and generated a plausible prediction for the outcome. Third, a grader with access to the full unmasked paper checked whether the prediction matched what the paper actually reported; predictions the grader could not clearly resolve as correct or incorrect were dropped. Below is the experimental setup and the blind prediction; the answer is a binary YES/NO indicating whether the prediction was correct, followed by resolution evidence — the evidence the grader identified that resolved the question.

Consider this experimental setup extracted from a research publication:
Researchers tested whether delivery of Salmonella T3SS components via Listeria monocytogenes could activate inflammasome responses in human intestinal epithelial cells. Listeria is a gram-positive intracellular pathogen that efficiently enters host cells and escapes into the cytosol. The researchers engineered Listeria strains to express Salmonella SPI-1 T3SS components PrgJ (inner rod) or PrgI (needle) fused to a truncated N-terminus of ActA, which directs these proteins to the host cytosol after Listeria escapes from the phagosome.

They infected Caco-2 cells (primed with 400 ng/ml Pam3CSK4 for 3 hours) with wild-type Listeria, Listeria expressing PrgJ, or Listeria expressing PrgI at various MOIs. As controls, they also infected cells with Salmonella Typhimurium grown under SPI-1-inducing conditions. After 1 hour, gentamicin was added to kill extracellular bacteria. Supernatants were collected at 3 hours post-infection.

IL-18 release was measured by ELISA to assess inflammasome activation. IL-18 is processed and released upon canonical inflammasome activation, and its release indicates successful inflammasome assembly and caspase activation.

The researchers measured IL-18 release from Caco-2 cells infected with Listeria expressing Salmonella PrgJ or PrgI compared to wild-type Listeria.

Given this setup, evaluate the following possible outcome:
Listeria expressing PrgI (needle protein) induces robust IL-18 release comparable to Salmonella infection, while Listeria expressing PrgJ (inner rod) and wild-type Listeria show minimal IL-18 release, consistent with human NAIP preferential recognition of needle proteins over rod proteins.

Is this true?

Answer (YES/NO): NO